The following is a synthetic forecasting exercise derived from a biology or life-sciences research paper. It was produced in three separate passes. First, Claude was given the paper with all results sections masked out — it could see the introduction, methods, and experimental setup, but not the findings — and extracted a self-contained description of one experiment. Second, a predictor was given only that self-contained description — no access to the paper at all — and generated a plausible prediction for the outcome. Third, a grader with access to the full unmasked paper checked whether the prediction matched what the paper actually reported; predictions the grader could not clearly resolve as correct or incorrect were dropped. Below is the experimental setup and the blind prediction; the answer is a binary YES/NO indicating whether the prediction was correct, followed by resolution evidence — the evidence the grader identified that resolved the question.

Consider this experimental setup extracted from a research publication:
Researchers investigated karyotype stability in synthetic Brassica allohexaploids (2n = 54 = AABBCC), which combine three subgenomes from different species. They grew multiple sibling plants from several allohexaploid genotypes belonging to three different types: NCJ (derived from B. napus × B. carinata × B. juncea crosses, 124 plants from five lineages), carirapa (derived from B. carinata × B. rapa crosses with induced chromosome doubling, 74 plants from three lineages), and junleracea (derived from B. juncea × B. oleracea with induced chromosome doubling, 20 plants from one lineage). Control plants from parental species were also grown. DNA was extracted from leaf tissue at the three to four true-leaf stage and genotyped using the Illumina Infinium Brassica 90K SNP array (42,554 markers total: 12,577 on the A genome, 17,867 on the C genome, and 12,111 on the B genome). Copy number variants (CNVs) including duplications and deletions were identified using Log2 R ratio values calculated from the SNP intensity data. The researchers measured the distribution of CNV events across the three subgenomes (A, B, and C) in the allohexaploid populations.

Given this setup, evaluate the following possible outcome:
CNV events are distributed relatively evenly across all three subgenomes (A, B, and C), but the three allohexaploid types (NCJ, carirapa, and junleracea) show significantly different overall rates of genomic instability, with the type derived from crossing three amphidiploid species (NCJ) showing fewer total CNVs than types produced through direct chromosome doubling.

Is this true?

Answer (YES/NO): NO